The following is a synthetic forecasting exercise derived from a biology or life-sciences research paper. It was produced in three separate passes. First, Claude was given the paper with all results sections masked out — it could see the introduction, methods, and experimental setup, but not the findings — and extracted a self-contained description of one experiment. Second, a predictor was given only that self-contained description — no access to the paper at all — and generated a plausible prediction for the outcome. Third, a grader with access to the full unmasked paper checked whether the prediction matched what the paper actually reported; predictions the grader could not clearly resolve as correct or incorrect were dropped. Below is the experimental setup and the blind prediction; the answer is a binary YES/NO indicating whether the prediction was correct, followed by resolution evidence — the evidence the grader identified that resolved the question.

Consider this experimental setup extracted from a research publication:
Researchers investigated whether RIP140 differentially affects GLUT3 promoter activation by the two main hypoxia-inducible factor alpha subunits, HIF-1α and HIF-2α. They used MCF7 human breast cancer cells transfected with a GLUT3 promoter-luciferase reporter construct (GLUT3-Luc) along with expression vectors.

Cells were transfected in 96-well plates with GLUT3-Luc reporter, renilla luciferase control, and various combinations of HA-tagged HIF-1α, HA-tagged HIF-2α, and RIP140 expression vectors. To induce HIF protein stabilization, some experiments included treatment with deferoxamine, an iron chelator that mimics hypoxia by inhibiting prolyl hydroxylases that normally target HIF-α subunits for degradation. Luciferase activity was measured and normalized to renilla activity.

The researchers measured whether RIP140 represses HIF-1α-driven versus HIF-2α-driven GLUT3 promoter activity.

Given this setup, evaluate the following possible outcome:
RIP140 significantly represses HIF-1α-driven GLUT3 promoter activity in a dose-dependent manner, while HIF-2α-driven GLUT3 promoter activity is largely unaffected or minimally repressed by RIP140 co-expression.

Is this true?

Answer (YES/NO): NO